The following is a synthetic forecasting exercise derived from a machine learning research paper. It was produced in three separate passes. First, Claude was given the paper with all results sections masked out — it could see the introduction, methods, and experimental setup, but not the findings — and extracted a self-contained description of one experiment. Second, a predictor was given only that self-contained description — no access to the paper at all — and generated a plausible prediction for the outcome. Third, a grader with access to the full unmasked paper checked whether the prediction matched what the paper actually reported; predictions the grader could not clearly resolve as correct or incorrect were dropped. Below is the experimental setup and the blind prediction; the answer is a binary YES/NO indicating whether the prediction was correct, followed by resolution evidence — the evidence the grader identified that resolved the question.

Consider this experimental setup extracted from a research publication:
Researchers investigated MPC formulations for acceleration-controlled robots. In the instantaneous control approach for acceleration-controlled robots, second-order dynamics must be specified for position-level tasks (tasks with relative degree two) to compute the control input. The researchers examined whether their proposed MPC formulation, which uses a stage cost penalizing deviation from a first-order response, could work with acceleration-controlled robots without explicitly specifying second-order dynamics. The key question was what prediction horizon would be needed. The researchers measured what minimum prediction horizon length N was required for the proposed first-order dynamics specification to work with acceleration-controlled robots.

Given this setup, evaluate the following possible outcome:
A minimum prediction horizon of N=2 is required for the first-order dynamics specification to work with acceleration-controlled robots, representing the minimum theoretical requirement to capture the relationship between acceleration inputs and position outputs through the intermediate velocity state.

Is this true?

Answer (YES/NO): YES